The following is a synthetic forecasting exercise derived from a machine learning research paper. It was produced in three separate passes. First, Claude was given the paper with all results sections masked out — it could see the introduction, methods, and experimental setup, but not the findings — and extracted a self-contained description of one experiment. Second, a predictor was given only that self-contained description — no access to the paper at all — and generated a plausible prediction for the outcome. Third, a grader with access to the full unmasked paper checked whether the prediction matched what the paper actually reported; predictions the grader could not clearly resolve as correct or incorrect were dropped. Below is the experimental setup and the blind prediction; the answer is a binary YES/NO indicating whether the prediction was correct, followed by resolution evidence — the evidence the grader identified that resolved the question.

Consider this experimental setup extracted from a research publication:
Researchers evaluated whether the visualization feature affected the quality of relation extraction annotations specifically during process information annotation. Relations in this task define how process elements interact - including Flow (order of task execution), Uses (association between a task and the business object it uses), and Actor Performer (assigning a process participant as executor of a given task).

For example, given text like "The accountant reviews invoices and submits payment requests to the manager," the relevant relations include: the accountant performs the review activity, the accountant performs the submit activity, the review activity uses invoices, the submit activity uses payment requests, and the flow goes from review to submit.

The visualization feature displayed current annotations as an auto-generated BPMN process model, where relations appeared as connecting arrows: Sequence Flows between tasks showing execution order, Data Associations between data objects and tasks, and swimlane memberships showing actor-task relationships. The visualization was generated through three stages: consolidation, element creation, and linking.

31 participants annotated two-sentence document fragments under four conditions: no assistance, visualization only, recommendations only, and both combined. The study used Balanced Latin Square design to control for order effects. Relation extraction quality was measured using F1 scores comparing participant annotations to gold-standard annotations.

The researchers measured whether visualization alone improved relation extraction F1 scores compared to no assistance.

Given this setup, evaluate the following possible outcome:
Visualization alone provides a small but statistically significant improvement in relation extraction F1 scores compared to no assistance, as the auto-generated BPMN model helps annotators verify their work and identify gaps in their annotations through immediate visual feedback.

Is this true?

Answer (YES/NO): NO